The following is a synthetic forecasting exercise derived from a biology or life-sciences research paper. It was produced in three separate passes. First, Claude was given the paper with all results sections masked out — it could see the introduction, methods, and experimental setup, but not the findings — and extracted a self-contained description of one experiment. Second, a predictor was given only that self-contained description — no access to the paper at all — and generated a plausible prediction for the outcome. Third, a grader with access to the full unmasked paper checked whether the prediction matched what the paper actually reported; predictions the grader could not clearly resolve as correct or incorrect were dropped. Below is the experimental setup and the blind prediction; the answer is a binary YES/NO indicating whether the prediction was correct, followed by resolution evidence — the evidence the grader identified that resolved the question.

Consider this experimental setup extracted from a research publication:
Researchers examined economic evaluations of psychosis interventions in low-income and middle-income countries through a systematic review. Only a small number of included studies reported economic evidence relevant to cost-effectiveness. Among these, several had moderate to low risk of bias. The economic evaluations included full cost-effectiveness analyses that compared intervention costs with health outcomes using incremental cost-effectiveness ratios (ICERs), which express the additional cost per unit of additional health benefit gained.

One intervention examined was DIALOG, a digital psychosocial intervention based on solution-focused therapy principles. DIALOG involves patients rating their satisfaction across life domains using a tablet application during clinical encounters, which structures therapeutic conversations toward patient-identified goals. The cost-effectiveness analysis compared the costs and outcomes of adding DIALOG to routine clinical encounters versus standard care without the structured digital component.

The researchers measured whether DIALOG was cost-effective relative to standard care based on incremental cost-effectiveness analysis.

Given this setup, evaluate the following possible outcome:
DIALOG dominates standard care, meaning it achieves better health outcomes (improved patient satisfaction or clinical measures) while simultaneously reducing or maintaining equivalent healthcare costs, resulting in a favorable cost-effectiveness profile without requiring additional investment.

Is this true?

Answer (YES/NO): NO